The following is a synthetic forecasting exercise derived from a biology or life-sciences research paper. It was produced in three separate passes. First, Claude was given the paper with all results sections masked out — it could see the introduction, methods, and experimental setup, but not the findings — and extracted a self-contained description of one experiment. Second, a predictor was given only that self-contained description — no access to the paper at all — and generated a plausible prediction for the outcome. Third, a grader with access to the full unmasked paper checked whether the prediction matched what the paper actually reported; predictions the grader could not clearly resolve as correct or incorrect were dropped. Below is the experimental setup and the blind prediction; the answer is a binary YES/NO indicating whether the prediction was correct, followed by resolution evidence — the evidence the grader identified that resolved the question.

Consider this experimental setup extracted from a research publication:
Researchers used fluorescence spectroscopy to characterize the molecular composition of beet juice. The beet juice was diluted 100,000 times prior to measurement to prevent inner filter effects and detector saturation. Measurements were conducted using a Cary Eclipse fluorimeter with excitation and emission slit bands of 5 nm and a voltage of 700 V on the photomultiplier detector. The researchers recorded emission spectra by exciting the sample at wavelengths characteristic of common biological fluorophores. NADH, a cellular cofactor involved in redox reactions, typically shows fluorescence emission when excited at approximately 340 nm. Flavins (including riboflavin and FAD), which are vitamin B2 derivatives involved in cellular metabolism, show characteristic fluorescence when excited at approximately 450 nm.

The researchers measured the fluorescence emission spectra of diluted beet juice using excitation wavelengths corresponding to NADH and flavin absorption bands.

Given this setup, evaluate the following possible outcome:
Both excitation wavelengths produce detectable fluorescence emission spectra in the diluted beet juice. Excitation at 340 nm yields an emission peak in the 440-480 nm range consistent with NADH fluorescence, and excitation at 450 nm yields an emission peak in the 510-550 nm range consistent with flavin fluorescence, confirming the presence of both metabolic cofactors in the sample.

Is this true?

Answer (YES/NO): YES